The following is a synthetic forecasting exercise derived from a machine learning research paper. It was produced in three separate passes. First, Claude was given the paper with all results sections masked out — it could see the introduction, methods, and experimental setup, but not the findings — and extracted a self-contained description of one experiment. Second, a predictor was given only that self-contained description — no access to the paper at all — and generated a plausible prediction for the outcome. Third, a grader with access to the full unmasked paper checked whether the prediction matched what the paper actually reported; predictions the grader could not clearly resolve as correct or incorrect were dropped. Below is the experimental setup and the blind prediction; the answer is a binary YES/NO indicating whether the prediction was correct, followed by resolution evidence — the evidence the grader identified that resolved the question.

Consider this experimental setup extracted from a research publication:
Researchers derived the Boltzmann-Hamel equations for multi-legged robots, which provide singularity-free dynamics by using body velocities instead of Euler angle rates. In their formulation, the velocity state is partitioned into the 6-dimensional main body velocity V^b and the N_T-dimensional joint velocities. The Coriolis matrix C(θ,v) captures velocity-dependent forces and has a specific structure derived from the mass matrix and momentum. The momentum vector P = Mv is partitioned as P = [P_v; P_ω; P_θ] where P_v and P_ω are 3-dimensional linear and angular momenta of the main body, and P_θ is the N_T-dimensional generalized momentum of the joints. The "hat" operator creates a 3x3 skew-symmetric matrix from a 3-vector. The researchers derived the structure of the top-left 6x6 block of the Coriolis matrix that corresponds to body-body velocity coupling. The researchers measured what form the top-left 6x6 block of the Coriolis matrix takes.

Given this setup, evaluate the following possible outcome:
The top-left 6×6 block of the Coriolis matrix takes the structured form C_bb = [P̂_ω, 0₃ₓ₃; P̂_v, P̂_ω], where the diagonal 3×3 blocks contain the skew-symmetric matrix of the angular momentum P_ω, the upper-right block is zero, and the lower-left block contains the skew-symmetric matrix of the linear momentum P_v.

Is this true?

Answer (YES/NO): NO